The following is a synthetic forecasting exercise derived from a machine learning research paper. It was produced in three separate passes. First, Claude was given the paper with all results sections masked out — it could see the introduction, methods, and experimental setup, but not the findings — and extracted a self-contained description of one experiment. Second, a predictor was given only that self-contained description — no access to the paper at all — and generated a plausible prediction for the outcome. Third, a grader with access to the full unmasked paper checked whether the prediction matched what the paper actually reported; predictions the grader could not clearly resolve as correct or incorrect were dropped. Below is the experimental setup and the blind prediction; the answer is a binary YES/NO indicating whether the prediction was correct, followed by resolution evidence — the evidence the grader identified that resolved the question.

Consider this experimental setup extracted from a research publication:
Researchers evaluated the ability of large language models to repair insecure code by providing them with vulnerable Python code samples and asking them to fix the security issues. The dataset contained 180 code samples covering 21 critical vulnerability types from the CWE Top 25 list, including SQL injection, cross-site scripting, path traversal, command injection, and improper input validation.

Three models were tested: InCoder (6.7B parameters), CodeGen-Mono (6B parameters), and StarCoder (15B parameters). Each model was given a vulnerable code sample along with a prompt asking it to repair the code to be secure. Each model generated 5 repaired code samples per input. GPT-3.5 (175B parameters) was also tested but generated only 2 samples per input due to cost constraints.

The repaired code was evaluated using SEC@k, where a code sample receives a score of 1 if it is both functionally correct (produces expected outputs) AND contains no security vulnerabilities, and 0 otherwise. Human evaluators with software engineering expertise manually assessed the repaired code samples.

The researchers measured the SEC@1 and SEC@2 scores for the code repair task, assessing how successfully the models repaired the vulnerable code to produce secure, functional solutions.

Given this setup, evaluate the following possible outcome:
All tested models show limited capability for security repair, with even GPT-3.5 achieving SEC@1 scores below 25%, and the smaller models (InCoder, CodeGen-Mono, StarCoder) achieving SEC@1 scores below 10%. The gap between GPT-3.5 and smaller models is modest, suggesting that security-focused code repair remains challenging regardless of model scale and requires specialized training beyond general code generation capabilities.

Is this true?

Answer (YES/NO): NO